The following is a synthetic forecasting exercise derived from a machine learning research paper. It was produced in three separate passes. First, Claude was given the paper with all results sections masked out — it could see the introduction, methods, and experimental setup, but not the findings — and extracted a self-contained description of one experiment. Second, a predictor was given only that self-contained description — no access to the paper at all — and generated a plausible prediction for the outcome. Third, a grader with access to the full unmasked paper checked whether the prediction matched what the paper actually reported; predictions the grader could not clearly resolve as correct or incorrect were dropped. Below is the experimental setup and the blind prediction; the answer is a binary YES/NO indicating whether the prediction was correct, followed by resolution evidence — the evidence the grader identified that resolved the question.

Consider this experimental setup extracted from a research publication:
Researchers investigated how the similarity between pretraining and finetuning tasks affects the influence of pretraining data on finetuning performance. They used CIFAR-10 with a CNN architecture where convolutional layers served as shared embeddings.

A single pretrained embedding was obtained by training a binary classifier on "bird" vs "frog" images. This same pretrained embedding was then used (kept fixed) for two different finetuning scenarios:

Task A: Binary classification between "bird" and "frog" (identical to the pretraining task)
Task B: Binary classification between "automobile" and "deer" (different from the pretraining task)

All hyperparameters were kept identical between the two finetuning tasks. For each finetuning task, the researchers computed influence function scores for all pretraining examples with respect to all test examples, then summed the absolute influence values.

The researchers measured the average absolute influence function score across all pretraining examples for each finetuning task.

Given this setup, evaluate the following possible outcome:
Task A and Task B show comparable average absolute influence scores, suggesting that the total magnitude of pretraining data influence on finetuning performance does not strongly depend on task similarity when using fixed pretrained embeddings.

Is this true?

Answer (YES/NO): NO